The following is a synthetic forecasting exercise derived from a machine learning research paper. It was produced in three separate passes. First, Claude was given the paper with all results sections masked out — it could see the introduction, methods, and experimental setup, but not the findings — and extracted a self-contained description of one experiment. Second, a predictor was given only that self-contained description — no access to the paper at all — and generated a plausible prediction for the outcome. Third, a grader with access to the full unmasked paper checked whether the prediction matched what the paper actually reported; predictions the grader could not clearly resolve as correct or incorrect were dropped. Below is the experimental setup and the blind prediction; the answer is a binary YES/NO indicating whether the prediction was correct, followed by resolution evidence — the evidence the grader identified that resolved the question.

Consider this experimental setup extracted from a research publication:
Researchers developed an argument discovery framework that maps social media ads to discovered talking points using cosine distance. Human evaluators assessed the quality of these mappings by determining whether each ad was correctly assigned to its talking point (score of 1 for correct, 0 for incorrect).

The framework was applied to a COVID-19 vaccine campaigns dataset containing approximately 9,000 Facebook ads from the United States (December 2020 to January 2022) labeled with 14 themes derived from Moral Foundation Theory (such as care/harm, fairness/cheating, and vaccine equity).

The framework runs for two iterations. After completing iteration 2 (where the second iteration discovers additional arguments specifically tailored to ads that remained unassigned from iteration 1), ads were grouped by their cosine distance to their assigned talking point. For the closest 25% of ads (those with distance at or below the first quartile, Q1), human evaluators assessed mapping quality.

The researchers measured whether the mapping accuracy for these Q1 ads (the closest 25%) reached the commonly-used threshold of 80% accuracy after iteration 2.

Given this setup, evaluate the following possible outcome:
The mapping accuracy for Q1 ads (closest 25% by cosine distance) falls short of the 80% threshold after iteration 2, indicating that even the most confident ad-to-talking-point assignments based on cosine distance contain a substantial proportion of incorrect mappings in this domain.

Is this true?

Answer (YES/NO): NO